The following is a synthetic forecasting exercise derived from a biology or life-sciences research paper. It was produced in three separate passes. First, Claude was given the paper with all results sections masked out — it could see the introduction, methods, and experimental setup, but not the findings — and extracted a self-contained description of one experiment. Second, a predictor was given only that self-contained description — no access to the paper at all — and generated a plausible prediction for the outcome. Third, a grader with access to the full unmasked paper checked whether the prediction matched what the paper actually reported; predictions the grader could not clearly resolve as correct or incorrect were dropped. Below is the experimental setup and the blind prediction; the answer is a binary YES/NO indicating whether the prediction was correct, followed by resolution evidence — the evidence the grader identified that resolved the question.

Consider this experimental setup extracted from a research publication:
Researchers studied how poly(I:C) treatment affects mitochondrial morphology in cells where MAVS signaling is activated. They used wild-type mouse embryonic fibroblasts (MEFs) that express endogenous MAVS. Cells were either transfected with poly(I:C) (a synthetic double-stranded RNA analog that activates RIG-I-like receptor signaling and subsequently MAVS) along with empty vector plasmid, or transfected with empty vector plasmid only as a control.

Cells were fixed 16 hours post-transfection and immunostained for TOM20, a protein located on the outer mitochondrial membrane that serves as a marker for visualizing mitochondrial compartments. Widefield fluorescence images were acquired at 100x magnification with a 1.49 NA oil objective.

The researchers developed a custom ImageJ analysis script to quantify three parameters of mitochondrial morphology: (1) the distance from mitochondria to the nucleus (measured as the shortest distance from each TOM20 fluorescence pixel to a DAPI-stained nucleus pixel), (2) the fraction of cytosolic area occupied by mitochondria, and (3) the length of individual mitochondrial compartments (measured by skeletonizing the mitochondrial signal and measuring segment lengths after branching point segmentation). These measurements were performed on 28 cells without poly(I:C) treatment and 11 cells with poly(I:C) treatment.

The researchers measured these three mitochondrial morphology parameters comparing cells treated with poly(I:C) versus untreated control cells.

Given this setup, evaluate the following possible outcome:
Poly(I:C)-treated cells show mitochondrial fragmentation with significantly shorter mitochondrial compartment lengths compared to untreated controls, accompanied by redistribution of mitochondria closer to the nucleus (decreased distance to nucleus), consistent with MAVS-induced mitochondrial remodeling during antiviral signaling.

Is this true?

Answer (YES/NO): YES